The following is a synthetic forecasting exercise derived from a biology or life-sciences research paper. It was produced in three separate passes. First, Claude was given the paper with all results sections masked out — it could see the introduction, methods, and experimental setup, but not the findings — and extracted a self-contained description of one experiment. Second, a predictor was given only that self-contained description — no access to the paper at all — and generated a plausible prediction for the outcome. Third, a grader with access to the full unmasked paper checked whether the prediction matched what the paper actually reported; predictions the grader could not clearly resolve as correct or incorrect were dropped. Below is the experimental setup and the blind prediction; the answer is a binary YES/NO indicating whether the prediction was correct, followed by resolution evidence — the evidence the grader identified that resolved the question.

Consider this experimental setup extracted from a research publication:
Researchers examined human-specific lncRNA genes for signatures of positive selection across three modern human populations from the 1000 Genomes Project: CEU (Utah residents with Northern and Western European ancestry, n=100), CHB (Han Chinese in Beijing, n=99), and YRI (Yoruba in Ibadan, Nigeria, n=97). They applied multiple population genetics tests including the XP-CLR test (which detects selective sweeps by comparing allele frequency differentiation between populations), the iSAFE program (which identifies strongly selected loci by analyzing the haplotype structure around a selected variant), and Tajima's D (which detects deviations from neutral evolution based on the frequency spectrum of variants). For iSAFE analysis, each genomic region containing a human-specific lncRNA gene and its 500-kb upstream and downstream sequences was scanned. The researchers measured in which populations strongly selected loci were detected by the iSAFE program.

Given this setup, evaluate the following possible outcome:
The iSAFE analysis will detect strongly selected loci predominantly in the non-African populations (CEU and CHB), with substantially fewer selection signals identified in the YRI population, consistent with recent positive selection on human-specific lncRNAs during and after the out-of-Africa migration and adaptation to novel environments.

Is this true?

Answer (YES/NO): YES